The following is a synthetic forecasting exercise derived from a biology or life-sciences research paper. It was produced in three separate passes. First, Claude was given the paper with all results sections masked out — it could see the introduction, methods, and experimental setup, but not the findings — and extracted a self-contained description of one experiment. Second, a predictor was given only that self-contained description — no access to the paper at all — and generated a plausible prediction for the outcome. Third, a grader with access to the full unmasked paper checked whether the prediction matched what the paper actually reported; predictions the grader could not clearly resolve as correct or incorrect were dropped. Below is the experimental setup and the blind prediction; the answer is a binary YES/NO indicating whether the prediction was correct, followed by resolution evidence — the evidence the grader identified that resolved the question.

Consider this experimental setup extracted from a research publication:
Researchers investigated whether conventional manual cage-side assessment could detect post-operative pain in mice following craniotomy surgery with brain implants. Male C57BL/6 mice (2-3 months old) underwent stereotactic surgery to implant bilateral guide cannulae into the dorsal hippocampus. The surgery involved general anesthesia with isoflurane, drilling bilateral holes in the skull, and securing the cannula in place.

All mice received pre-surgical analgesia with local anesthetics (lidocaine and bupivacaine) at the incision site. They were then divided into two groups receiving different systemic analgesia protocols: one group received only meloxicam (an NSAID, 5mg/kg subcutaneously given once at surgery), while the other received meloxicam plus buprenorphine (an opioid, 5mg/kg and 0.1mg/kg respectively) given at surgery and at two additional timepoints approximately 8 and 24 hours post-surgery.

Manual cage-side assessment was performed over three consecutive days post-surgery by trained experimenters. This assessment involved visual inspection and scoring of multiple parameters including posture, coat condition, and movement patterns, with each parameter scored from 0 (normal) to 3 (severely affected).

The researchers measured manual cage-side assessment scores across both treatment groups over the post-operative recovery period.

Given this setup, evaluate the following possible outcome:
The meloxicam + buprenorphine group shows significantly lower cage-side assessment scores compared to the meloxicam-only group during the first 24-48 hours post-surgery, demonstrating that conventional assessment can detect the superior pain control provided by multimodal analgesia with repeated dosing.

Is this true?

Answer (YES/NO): NO